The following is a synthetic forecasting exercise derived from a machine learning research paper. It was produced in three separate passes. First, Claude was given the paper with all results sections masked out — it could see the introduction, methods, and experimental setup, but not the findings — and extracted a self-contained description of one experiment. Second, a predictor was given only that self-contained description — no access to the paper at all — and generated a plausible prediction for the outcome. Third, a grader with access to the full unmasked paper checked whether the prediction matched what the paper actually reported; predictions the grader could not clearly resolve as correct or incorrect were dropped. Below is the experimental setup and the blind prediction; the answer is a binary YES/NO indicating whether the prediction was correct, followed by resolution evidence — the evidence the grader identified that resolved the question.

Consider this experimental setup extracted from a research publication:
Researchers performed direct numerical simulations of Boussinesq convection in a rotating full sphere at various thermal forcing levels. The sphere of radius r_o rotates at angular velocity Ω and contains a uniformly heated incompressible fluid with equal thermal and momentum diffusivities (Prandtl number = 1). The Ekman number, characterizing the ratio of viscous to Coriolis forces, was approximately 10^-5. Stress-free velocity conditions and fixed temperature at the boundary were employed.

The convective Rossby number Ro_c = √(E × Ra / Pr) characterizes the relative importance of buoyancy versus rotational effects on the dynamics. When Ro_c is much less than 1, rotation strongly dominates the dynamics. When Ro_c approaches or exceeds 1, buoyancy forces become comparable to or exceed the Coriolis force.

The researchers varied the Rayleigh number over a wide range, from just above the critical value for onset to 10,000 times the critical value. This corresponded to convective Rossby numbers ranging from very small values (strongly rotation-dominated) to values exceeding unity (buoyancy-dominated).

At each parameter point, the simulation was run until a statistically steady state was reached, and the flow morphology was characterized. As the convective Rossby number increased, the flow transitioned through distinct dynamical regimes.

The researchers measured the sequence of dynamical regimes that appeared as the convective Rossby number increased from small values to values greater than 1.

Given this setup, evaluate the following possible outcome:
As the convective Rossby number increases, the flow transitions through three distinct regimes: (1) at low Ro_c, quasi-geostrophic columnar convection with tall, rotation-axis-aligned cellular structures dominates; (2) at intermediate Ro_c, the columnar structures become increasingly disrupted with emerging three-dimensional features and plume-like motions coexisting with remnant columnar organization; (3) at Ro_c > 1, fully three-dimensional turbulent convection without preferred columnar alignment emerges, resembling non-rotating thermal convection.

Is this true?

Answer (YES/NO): NO